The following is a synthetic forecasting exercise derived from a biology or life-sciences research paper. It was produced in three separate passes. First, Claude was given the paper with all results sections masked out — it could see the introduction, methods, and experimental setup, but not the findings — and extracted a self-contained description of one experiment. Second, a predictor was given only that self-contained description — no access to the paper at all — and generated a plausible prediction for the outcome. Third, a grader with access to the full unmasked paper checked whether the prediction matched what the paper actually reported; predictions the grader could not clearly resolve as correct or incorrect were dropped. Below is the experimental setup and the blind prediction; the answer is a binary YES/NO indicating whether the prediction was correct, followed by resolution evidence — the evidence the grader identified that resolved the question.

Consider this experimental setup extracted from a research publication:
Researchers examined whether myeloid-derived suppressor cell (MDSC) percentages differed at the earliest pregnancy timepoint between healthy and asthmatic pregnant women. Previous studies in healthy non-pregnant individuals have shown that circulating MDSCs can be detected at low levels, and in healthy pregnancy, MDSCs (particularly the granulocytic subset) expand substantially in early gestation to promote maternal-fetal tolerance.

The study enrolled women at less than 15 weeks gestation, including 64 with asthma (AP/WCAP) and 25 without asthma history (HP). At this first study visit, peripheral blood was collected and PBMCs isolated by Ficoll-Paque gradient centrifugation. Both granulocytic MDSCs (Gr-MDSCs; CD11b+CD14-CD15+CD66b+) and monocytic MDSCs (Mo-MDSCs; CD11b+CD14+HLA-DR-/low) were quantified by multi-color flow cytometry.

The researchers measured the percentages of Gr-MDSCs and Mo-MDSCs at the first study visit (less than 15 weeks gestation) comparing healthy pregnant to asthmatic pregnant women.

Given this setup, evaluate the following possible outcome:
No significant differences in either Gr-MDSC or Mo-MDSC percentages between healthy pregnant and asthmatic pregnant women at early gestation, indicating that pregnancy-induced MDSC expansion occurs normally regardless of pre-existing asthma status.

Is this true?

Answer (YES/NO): YES